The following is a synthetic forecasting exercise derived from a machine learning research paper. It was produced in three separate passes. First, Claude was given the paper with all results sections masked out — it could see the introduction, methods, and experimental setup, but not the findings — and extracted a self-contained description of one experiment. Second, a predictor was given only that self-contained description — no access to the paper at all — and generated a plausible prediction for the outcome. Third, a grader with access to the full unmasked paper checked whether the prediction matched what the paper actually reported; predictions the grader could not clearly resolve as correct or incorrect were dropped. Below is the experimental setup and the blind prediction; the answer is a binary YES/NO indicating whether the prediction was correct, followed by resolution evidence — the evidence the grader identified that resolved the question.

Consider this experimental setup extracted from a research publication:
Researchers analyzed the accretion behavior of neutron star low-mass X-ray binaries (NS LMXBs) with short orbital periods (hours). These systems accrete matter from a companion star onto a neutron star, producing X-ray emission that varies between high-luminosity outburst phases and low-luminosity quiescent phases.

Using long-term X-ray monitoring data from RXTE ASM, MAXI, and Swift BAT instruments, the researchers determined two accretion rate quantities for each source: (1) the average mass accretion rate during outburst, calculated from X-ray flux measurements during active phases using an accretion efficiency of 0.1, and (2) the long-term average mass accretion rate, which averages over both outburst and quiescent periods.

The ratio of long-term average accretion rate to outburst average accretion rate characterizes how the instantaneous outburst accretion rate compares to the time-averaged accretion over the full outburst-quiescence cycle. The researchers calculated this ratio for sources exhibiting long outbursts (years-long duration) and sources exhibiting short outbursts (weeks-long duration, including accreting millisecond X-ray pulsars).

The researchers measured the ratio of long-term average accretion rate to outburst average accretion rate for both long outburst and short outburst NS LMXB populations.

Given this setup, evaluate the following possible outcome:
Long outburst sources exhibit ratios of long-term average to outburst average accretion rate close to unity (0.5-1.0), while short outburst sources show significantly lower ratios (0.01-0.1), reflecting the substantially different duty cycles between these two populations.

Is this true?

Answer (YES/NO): NO